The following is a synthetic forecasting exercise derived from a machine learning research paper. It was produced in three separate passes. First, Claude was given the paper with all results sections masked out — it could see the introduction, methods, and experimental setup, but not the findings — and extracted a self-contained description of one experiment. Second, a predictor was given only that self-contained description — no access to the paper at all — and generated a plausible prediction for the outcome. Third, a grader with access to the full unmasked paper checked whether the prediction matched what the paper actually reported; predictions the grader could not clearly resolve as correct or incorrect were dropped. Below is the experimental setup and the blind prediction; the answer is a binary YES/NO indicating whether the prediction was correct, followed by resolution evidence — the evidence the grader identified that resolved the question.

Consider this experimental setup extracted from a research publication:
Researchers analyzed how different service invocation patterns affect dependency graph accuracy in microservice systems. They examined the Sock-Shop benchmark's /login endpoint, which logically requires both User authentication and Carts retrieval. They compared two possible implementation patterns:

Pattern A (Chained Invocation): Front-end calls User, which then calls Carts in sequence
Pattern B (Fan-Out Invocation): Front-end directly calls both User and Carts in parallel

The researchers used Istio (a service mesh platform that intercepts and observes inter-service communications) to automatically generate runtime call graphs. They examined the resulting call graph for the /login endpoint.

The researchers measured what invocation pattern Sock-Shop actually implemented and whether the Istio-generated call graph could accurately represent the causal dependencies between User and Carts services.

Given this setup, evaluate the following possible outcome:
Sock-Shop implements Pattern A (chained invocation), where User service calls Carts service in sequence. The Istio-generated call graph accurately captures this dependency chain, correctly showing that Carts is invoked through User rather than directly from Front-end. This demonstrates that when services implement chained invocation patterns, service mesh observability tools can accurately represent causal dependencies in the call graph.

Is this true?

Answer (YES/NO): NO